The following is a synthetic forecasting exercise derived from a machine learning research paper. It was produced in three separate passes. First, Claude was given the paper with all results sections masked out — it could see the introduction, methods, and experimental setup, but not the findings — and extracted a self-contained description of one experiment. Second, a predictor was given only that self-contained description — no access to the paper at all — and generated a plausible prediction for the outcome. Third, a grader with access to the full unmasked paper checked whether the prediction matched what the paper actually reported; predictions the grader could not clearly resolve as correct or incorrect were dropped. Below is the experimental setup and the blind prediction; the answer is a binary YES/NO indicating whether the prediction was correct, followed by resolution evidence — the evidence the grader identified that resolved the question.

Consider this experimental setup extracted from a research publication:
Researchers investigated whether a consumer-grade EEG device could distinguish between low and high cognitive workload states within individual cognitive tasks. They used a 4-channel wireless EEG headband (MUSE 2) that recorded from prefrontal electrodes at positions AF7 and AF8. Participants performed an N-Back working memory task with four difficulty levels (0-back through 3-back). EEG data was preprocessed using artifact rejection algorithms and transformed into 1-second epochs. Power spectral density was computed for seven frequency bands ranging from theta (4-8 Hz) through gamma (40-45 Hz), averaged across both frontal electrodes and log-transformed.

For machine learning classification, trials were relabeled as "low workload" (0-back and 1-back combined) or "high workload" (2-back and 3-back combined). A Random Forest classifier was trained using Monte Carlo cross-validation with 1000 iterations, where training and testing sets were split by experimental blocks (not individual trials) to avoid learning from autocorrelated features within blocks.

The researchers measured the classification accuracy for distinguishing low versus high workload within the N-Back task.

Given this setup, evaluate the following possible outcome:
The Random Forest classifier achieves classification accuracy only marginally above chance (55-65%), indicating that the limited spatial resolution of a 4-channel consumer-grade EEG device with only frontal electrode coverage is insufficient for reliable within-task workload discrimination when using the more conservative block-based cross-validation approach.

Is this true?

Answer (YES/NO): NO